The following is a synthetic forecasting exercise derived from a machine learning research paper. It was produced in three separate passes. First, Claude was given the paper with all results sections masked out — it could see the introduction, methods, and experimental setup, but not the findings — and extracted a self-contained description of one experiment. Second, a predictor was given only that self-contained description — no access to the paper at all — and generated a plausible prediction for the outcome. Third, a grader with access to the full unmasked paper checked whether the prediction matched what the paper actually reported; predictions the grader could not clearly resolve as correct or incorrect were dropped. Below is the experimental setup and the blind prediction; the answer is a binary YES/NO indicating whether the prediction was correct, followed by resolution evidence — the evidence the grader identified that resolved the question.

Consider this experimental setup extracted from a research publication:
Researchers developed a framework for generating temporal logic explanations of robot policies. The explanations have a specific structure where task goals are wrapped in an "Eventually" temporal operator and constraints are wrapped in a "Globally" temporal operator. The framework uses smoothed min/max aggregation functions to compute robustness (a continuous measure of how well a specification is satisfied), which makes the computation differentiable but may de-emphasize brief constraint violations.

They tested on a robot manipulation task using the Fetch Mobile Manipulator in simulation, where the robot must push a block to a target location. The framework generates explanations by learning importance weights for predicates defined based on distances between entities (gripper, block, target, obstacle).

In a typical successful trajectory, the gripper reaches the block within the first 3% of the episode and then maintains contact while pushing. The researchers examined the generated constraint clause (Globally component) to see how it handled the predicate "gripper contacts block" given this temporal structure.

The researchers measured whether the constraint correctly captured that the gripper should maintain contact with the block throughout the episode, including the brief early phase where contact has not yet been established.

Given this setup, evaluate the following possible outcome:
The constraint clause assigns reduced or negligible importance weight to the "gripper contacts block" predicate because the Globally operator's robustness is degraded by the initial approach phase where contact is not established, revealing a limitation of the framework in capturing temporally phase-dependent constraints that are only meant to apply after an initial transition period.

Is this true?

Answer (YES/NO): NO